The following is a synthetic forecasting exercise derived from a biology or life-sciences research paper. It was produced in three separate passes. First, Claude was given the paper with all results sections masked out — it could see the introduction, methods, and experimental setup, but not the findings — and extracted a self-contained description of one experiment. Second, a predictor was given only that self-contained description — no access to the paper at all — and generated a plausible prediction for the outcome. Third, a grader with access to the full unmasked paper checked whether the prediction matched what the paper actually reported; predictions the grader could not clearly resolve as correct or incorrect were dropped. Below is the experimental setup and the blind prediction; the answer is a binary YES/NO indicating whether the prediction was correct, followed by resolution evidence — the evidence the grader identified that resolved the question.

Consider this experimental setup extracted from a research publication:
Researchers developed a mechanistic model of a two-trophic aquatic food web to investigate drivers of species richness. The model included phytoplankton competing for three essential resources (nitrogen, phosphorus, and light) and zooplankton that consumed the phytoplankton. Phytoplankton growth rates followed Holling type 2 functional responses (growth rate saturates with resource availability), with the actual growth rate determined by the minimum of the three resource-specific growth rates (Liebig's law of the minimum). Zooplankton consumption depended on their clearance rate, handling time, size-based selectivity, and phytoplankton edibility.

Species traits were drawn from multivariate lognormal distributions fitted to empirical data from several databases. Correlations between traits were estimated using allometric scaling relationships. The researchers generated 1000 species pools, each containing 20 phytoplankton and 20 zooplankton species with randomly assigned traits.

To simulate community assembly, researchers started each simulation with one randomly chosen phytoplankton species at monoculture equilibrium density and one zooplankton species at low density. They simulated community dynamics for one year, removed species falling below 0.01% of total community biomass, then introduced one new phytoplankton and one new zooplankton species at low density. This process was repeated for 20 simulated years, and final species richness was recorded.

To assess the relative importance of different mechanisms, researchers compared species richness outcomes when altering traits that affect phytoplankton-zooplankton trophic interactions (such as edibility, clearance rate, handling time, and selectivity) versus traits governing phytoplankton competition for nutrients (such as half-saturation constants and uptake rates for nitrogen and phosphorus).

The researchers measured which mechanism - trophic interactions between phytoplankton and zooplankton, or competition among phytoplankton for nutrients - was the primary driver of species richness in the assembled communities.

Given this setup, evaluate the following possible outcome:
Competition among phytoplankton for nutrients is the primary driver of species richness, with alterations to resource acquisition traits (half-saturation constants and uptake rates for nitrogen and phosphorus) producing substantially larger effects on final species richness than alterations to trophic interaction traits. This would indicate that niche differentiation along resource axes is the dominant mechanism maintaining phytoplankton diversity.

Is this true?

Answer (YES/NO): NO